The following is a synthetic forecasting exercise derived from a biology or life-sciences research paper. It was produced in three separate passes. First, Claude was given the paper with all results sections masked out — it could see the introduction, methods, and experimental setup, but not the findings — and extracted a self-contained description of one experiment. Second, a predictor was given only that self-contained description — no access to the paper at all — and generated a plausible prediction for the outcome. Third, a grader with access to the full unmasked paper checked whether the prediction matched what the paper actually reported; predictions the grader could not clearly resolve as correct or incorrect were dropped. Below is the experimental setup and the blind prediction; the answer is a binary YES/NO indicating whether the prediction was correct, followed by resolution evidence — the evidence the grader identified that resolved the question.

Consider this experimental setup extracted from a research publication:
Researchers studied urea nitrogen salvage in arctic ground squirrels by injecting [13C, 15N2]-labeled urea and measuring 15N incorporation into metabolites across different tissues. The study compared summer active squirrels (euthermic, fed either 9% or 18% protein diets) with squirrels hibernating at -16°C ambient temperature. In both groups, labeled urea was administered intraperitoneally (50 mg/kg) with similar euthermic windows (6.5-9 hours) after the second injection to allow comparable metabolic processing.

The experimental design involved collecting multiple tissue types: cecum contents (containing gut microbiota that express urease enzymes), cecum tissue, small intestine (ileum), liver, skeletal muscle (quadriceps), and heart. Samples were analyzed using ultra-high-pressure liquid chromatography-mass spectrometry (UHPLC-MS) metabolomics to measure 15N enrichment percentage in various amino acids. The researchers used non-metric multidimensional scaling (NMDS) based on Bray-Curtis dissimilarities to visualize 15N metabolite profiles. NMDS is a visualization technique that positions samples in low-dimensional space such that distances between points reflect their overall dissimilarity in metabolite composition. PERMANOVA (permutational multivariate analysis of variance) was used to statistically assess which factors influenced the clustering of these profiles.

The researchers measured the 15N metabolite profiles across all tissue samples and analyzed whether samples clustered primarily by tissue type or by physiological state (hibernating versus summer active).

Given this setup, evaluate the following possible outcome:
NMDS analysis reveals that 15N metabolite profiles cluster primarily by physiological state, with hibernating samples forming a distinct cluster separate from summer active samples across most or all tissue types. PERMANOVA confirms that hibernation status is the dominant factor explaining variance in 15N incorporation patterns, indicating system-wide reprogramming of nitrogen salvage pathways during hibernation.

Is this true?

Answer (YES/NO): NO